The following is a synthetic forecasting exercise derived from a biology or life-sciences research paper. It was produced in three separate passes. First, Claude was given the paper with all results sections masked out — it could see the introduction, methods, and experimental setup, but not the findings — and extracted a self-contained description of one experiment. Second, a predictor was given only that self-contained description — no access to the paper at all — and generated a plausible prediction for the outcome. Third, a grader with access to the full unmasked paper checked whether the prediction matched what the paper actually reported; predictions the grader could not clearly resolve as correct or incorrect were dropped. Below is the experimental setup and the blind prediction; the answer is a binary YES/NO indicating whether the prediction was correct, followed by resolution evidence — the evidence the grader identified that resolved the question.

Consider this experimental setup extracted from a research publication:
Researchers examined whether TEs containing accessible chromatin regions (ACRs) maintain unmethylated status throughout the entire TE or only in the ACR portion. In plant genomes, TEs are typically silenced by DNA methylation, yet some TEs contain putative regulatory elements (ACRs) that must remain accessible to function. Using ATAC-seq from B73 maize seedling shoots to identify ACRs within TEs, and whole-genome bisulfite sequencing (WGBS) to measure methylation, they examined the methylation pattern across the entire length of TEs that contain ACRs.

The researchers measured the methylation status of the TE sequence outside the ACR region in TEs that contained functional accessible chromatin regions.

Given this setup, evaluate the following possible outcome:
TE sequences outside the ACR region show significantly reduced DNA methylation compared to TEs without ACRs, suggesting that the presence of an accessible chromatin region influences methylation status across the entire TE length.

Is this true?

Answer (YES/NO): NO